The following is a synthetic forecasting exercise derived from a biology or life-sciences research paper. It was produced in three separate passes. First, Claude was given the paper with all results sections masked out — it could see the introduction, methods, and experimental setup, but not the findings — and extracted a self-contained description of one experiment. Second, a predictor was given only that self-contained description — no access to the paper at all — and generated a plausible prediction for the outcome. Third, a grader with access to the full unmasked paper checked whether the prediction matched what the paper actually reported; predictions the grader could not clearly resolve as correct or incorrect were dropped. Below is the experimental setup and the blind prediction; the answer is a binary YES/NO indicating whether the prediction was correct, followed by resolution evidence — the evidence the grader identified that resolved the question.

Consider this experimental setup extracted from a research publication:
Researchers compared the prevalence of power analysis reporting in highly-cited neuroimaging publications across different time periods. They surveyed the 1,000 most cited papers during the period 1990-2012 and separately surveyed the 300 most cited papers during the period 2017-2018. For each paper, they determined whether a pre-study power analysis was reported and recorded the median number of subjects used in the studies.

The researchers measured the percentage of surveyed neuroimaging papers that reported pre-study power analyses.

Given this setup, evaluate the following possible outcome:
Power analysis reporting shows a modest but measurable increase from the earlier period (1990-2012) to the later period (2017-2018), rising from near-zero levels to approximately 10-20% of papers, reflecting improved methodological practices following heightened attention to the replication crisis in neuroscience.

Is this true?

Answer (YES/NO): NO